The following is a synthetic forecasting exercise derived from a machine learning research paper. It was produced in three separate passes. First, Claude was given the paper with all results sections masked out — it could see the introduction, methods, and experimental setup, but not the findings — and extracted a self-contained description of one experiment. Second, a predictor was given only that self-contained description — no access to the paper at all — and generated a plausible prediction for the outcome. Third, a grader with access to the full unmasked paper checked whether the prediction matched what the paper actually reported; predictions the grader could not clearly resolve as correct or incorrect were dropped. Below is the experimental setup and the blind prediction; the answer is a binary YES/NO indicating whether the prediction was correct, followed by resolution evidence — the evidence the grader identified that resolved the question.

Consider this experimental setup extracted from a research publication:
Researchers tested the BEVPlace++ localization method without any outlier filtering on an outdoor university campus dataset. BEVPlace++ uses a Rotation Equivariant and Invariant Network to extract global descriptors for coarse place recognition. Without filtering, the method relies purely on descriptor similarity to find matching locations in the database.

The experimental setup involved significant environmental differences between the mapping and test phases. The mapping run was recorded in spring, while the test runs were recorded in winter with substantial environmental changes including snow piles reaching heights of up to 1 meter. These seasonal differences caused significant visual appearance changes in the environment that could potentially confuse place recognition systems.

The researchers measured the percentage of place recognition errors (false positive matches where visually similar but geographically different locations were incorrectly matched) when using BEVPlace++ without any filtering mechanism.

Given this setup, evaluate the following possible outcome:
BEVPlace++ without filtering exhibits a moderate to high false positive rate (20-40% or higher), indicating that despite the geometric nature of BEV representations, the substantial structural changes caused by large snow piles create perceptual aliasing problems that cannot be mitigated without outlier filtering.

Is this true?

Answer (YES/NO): NO